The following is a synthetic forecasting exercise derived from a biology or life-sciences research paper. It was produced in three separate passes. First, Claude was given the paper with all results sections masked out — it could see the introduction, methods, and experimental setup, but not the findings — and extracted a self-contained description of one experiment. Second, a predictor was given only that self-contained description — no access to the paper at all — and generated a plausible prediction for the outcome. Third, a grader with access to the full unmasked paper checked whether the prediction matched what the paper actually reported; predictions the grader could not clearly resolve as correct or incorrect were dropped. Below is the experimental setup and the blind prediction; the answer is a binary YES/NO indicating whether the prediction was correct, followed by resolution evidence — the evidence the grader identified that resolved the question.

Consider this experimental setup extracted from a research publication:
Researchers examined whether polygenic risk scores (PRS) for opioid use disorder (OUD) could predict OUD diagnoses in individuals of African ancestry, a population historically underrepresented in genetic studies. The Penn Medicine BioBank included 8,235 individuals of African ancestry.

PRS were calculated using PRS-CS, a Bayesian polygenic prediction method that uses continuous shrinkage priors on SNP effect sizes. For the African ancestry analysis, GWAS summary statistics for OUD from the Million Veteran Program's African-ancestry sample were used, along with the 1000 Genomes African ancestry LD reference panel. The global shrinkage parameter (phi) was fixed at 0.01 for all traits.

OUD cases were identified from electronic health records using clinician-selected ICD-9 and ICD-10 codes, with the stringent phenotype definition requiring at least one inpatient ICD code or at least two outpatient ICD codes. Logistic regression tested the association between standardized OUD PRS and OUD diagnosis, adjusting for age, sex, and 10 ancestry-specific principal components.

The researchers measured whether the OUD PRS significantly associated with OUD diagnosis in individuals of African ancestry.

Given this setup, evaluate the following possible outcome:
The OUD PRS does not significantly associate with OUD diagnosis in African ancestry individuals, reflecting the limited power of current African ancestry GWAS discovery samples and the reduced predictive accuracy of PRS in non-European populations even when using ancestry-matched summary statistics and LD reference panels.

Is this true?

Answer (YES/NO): NO